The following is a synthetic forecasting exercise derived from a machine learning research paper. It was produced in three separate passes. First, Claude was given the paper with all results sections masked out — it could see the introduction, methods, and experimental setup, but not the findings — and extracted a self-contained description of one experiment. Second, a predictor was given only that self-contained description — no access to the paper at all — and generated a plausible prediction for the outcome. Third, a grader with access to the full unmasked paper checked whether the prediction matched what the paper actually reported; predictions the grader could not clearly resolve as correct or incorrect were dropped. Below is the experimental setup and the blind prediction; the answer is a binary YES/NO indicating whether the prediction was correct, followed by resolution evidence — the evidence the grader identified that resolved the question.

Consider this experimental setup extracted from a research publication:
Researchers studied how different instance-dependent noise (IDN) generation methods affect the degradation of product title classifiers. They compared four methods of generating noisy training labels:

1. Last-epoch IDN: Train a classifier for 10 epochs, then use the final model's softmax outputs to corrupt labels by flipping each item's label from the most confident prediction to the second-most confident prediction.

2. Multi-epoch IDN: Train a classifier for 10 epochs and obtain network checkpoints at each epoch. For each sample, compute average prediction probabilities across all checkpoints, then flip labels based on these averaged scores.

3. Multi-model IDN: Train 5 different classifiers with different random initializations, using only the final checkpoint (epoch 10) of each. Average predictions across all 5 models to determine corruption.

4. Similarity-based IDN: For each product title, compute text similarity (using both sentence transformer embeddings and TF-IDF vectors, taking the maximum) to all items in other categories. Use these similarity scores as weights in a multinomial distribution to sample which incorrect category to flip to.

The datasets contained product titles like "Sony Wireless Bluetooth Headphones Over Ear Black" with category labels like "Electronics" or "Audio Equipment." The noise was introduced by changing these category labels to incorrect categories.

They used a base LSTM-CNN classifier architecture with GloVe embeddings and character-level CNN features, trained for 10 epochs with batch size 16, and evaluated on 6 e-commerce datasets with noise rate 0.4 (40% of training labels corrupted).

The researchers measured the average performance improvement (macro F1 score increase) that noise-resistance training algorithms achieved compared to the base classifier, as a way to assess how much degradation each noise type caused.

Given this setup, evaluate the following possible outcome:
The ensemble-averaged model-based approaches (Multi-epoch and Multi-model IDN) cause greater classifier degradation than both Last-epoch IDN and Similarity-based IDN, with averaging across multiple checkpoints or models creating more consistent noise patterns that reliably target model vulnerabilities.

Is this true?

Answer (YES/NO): NO